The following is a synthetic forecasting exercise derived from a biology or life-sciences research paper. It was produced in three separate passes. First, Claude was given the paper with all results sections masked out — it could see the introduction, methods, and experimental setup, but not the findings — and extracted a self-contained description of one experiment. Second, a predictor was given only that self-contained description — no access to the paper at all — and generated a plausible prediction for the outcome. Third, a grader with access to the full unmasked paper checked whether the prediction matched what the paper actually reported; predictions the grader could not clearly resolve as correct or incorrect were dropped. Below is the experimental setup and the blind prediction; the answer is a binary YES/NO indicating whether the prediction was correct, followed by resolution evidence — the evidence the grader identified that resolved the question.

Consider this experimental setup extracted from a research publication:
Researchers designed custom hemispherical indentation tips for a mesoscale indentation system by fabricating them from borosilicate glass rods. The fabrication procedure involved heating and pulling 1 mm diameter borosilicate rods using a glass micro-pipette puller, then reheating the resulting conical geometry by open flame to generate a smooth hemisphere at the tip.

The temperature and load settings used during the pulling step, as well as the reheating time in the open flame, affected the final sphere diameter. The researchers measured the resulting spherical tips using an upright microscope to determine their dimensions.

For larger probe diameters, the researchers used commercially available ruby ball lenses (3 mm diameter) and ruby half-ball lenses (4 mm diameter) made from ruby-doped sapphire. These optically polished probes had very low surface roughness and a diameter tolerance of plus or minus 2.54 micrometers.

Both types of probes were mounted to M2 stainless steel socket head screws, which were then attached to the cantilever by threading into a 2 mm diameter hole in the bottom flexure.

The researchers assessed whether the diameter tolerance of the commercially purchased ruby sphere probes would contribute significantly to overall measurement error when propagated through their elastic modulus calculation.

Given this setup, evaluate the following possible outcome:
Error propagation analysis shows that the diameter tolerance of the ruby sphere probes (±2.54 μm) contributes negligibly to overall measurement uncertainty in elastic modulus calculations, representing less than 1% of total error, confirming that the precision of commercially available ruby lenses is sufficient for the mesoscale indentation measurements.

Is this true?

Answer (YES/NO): NO